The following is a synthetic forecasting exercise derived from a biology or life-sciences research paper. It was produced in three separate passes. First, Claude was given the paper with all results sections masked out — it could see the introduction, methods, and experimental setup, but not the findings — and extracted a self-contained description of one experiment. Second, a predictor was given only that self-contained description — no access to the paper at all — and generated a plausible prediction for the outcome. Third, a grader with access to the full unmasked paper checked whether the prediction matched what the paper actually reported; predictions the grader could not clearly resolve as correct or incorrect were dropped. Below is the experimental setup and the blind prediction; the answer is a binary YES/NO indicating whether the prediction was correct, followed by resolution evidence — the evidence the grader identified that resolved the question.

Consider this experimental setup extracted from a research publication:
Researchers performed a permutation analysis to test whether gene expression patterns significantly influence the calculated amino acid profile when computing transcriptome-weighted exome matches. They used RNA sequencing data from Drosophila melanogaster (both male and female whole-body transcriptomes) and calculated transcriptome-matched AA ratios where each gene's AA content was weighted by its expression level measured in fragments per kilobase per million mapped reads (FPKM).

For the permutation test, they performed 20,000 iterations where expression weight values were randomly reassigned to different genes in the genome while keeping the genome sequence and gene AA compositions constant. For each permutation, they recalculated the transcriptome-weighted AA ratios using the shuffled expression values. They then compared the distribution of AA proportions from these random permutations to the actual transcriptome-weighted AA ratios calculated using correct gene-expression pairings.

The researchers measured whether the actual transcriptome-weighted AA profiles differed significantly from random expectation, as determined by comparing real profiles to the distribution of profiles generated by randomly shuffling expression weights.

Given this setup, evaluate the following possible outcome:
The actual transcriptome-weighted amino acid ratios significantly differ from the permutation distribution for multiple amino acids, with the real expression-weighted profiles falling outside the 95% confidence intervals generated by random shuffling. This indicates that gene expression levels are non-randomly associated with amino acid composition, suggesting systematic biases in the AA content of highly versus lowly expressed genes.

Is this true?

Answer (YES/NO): NO